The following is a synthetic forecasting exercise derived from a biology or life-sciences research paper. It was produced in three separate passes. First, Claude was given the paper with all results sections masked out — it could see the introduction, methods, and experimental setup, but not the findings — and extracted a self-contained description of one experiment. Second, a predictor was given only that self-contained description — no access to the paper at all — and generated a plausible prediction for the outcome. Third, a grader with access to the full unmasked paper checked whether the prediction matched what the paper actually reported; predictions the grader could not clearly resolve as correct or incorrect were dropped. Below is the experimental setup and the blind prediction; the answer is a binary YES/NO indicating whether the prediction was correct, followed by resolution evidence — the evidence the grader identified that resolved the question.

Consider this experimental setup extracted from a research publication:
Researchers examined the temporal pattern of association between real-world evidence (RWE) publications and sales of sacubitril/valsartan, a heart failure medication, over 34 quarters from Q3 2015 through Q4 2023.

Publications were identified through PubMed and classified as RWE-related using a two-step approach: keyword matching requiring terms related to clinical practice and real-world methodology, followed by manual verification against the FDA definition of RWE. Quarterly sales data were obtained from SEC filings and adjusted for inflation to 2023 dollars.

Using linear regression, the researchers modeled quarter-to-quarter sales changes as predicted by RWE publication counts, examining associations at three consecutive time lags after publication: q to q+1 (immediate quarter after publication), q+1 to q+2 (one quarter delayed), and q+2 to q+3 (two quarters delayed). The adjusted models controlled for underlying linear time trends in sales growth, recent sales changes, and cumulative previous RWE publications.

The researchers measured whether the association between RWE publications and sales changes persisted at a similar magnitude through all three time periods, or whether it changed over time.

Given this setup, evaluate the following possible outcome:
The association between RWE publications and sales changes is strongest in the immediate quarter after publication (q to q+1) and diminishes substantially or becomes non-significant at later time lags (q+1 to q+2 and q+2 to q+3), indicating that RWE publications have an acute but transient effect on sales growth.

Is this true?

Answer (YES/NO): NO